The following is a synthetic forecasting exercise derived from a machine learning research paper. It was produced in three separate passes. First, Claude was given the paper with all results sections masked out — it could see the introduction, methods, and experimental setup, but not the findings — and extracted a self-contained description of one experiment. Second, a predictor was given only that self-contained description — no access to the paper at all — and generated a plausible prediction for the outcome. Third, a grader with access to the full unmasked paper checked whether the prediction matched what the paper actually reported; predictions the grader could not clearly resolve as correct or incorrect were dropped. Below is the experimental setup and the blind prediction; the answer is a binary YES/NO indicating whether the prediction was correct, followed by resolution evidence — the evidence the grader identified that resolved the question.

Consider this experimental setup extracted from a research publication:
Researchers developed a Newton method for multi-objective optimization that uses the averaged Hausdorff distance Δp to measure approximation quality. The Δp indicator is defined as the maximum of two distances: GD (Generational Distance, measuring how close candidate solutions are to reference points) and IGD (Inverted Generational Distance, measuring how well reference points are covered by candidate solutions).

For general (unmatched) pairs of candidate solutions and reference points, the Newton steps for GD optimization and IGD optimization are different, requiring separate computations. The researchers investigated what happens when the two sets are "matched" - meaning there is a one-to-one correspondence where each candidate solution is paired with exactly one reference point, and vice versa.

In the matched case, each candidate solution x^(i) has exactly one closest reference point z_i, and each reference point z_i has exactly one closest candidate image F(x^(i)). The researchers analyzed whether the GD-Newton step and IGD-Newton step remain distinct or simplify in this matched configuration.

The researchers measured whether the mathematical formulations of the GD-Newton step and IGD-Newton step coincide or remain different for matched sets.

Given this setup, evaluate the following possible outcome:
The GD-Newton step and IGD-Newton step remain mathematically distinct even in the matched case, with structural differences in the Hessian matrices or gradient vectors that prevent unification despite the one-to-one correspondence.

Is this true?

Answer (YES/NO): NO